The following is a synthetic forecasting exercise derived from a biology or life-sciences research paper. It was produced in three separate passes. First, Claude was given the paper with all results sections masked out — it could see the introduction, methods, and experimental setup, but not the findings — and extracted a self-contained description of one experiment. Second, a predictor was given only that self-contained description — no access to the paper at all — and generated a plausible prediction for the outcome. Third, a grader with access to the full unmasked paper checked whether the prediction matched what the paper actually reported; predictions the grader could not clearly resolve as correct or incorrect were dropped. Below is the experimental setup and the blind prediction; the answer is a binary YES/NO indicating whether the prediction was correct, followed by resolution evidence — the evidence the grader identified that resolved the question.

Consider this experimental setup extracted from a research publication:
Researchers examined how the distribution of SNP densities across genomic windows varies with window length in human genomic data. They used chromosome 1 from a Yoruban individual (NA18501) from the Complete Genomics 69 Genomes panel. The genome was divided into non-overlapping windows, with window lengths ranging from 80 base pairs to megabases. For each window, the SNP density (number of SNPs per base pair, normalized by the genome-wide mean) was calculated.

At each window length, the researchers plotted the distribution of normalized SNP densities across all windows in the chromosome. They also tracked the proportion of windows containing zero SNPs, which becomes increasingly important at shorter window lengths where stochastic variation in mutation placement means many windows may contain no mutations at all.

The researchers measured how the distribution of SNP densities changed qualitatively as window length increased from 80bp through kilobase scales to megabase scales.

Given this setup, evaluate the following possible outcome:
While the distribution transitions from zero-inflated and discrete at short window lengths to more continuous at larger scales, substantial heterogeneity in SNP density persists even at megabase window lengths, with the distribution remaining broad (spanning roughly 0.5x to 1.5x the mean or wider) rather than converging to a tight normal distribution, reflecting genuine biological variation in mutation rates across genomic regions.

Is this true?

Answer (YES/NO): NO